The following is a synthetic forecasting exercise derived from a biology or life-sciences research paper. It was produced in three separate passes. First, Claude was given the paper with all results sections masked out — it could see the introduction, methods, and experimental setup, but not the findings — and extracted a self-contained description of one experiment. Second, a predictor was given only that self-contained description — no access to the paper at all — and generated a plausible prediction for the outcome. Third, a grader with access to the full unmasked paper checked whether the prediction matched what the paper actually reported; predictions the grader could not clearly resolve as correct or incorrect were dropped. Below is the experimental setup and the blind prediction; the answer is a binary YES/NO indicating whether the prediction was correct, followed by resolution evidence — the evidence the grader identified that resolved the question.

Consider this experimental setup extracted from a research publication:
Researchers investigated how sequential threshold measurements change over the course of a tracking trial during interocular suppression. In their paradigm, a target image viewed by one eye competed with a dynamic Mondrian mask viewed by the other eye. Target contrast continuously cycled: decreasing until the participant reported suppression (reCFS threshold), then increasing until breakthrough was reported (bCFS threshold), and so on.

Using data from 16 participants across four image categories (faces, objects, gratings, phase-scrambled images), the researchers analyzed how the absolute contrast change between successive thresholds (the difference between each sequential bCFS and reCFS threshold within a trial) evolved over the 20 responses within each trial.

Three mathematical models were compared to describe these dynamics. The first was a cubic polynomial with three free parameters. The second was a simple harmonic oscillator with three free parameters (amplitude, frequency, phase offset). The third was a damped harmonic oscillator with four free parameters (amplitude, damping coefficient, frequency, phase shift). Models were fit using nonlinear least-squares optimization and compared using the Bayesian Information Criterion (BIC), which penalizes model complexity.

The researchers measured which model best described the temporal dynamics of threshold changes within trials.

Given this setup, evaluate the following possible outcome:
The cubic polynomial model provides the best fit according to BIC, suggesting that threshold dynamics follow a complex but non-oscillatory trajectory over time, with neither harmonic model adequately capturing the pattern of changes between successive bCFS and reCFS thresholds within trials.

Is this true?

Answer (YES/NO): NO